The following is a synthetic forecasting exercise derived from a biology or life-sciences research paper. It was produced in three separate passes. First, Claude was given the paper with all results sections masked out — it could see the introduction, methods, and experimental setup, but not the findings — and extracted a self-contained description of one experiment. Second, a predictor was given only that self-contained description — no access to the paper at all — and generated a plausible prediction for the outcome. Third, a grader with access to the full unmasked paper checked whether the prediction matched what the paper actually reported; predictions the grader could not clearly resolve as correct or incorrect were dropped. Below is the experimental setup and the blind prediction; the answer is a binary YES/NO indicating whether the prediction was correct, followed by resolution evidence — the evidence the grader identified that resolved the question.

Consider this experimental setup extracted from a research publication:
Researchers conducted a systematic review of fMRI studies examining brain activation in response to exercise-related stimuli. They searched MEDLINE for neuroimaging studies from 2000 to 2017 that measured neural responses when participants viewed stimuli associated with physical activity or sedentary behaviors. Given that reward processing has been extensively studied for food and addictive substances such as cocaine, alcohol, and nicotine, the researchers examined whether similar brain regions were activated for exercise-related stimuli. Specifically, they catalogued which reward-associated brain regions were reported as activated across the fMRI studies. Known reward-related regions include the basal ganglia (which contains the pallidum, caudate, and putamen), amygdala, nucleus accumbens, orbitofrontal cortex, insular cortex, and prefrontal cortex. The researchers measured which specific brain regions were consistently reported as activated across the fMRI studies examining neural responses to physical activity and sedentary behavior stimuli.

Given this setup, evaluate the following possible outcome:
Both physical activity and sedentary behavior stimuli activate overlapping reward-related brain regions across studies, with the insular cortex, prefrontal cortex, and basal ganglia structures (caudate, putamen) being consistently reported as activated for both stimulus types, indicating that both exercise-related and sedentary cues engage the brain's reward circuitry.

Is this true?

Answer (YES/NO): NO